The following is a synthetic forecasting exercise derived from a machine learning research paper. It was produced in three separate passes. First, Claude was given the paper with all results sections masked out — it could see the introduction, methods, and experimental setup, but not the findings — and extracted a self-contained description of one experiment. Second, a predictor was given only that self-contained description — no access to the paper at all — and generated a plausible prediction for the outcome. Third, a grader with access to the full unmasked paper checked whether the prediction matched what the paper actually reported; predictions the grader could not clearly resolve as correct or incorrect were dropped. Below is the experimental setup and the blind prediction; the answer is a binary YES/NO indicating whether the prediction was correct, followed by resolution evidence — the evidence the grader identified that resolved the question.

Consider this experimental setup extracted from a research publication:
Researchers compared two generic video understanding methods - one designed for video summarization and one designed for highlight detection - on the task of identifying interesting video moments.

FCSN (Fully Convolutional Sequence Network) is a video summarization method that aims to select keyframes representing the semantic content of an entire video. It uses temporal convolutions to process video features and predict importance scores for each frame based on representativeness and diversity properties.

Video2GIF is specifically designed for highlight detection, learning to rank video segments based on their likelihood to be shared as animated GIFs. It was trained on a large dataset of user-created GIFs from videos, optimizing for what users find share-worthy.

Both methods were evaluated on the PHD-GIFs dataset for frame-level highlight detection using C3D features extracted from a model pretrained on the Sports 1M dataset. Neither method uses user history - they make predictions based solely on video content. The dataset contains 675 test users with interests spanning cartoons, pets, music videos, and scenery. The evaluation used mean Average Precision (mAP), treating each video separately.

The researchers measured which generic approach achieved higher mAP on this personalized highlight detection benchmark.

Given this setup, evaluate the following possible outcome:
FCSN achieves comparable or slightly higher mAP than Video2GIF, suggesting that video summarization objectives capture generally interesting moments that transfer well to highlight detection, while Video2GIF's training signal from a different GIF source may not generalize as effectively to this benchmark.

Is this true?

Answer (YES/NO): YES